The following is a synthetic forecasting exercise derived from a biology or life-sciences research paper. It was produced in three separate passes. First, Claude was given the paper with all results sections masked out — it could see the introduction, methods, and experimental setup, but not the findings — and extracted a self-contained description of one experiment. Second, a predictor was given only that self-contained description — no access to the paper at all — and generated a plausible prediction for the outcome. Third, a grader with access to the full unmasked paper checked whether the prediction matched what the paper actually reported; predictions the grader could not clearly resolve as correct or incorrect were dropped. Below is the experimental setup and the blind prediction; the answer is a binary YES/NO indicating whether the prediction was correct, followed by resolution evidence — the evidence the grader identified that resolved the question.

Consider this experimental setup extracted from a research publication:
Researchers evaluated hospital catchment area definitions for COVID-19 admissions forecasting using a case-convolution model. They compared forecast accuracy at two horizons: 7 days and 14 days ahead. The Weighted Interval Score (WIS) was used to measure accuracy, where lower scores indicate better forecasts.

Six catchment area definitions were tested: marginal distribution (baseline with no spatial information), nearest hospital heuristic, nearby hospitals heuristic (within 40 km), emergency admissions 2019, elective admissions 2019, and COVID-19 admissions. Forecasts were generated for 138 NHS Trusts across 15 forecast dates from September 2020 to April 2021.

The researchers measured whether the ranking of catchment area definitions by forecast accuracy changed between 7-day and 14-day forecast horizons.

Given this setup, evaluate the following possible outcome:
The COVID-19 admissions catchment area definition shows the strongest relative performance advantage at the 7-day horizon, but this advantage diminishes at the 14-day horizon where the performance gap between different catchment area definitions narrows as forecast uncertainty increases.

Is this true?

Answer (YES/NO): NO